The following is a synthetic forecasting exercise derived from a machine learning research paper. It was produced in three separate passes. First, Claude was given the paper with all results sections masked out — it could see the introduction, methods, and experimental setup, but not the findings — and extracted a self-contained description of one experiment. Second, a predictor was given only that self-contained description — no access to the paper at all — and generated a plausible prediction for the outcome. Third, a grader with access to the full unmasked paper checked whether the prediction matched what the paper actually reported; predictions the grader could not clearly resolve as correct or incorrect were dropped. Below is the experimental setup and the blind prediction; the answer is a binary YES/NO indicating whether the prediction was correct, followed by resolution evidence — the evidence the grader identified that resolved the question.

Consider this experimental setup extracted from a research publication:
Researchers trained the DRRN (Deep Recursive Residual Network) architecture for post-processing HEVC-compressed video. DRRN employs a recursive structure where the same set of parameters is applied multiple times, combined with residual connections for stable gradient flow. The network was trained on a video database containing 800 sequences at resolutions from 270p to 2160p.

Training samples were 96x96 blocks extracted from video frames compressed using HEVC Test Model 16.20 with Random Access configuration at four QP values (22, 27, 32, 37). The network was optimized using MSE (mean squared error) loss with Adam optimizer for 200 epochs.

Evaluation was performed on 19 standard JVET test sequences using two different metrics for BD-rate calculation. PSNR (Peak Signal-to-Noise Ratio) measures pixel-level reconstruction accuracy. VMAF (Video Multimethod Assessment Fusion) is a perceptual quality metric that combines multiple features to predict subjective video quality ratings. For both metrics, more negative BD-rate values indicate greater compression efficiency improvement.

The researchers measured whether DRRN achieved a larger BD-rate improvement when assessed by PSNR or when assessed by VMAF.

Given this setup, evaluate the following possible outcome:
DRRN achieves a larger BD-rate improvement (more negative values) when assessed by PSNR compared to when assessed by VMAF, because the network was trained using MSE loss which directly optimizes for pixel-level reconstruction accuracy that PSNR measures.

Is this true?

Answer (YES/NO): NO